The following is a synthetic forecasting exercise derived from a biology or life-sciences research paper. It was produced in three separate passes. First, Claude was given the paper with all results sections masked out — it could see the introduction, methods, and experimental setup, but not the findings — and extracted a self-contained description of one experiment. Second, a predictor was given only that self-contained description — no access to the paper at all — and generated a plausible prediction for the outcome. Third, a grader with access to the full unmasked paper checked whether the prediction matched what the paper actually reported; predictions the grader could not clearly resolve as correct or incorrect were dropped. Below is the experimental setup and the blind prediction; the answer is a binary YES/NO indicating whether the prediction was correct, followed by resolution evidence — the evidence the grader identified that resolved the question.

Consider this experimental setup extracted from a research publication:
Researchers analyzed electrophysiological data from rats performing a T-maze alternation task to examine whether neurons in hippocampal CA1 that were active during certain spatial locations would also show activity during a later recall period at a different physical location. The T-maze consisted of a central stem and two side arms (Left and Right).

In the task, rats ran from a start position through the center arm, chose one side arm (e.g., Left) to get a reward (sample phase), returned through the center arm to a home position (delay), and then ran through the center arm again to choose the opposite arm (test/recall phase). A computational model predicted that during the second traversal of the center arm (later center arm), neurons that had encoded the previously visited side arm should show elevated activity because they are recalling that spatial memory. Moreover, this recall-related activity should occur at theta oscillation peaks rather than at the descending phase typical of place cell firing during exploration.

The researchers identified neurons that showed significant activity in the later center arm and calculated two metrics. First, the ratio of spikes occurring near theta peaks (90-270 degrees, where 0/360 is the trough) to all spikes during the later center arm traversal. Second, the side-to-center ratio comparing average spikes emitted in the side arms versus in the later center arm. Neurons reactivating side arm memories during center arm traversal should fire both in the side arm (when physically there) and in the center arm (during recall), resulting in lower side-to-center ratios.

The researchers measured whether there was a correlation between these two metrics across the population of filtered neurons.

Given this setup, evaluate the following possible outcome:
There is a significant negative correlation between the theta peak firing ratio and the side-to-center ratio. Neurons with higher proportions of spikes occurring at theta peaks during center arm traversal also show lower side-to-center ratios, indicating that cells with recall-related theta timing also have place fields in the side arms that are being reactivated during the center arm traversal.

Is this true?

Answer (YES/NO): NO